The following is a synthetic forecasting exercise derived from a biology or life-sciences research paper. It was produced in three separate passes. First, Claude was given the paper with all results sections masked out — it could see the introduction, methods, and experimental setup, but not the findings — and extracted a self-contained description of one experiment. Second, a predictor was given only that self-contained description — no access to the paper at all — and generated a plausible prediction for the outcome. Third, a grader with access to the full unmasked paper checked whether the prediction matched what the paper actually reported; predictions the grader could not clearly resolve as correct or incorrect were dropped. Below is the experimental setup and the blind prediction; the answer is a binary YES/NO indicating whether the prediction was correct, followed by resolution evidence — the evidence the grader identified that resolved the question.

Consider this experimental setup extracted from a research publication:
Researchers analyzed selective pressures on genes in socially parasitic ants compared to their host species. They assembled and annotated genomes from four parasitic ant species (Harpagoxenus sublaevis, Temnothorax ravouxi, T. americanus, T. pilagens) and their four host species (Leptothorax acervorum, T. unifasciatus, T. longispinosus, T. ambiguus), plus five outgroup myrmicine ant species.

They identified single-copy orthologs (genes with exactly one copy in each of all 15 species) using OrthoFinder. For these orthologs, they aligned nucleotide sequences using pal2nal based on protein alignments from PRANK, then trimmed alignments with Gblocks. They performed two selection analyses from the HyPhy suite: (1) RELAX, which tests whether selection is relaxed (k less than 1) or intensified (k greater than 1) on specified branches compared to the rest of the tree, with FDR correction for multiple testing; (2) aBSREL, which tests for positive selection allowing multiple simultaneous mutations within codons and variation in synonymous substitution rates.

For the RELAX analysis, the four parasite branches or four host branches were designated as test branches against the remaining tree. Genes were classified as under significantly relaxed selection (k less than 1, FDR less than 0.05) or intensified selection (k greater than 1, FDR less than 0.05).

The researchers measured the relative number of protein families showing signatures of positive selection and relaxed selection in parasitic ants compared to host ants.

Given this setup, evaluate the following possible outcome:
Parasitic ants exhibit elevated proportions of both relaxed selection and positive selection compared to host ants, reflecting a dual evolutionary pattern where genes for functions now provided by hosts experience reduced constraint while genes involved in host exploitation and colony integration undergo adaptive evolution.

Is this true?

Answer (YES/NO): YES